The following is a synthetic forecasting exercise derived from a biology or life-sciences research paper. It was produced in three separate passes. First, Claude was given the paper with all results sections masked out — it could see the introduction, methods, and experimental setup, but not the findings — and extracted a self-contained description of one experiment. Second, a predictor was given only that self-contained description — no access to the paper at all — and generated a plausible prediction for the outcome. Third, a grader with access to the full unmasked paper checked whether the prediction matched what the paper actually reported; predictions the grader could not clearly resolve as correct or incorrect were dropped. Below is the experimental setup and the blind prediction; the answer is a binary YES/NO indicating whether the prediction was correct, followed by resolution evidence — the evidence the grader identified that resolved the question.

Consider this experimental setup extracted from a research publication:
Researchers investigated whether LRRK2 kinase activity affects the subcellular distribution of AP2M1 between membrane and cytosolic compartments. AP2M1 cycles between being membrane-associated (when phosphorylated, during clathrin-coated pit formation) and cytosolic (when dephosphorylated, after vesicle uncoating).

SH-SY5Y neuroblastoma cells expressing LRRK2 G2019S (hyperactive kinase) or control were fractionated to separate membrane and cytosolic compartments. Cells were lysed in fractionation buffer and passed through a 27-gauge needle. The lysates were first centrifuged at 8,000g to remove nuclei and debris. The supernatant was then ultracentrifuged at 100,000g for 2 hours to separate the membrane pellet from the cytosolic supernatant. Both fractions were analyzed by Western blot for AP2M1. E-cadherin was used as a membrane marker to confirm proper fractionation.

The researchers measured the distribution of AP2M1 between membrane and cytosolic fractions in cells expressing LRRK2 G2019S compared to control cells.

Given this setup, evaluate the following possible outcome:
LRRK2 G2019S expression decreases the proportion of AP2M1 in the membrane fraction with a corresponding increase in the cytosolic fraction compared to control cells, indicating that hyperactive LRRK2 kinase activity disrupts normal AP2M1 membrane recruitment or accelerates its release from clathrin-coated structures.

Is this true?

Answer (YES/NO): NO